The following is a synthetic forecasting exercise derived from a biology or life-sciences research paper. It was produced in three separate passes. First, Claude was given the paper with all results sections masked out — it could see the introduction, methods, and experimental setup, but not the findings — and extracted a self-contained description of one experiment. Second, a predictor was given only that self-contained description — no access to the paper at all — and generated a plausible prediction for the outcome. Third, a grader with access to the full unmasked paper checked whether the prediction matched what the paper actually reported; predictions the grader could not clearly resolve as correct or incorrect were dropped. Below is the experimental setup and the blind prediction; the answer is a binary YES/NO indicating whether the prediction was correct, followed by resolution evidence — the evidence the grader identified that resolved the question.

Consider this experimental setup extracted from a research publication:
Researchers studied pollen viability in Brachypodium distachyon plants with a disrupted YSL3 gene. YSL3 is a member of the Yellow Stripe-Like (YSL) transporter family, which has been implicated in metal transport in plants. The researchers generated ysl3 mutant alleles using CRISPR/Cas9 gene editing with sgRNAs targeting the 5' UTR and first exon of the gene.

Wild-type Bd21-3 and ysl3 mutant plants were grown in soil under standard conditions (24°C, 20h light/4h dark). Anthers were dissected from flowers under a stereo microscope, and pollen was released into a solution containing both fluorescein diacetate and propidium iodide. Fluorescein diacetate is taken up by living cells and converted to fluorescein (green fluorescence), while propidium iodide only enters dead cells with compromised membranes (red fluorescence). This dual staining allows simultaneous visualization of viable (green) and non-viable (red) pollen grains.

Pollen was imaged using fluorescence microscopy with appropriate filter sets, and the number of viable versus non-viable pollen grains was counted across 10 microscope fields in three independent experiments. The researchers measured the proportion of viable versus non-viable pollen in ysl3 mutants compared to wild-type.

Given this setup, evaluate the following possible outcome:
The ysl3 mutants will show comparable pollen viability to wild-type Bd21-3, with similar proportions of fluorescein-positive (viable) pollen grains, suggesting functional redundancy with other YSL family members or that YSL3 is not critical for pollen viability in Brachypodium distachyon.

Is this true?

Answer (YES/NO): NO